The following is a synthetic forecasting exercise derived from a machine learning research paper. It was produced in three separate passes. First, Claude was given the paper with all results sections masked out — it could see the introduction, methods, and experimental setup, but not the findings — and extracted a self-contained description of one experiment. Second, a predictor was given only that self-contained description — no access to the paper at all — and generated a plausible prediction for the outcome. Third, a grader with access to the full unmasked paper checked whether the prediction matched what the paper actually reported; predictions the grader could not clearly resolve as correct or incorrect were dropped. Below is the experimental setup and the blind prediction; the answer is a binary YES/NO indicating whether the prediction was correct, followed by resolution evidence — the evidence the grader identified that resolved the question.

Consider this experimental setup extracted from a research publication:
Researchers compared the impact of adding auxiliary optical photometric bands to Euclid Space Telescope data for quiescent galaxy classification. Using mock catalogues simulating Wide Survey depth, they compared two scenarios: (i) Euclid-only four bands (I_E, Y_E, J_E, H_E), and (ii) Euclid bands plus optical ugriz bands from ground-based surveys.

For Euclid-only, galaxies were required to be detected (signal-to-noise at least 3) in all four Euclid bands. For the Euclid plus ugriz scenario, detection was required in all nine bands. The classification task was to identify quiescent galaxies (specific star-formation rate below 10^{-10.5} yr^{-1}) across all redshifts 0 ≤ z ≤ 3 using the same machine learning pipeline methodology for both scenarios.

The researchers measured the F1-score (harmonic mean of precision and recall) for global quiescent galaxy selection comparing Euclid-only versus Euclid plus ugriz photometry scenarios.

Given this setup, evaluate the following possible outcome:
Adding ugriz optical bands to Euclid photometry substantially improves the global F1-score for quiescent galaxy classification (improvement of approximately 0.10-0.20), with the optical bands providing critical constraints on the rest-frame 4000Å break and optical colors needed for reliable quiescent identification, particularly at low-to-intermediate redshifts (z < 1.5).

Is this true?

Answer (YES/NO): YES